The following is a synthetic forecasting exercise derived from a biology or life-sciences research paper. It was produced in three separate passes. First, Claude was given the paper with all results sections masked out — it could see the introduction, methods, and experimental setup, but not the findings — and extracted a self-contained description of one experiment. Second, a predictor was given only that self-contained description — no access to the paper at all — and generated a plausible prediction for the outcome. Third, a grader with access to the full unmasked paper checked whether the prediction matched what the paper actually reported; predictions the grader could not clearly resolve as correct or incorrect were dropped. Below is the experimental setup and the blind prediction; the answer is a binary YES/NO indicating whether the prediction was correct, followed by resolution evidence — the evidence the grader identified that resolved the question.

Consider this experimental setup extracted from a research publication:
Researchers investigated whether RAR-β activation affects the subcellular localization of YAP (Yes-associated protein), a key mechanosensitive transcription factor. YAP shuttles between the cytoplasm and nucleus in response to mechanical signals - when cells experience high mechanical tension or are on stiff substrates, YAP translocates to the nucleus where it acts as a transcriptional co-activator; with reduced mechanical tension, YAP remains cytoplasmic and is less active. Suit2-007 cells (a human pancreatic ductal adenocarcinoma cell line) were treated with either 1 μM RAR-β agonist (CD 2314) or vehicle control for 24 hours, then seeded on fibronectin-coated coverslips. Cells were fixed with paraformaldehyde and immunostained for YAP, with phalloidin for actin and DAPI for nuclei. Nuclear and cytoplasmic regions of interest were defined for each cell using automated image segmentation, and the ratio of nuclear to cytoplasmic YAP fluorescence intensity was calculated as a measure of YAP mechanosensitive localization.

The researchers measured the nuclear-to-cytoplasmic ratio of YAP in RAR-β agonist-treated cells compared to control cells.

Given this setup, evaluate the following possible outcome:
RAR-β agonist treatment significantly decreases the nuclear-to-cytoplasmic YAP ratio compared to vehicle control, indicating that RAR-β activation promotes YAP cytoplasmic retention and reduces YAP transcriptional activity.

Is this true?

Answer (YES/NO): YES